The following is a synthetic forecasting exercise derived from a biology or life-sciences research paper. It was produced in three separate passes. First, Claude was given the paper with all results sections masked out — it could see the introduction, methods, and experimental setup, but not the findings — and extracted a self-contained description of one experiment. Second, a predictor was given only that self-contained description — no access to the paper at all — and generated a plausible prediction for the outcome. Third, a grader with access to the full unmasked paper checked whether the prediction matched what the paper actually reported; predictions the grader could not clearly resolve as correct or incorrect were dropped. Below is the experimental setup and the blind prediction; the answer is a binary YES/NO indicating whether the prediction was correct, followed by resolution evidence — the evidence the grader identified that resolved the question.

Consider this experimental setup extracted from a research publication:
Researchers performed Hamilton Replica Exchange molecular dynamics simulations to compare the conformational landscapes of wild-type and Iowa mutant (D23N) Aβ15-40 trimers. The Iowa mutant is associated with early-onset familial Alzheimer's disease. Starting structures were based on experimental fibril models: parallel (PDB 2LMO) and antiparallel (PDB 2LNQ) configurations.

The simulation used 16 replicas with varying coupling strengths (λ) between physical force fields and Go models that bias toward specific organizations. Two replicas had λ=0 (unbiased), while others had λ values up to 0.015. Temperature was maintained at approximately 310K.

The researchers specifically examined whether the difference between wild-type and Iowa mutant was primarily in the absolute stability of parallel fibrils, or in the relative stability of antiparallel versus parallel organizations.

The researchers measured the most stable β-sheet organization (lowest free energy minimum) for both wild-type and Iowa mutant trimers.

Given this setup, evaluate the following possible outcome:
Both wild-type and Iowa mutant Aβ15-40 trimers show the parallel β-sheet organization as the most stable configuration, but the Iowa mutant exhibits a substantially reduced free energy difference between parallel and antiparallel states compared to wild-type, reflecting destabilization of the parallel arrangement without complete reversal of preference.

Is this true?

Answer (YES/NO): NO